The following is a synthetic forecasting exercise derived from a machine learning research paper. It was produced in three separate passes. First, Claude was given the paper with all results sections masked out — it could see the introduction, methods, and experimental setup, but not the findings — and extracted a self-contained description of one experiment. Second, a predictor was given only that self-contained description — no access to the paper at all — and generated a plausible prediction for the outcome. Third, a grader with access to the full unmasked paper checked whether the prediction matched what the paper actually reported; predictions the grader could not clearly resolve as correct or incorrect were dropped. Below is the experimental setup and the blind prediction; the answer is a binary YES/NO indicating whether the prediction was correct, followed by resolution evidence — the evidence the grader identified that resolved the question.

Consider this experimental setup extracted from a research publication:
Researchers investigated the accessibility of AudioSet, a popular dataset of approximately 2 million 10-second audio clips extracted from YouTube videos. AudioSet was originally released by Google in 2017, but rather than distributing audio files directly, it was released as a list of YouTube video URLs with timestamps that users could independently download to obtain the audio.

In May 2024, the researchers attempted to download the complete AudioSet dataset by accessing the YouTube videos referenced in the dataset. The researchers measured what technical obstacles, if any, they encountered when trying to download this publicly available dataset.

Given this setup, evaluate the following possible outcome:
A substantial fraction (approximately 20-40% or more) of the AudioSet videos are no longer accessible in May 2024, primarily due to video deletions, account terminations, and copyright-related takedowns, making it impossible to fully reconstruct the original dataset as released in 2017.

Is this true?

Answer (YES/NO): NO